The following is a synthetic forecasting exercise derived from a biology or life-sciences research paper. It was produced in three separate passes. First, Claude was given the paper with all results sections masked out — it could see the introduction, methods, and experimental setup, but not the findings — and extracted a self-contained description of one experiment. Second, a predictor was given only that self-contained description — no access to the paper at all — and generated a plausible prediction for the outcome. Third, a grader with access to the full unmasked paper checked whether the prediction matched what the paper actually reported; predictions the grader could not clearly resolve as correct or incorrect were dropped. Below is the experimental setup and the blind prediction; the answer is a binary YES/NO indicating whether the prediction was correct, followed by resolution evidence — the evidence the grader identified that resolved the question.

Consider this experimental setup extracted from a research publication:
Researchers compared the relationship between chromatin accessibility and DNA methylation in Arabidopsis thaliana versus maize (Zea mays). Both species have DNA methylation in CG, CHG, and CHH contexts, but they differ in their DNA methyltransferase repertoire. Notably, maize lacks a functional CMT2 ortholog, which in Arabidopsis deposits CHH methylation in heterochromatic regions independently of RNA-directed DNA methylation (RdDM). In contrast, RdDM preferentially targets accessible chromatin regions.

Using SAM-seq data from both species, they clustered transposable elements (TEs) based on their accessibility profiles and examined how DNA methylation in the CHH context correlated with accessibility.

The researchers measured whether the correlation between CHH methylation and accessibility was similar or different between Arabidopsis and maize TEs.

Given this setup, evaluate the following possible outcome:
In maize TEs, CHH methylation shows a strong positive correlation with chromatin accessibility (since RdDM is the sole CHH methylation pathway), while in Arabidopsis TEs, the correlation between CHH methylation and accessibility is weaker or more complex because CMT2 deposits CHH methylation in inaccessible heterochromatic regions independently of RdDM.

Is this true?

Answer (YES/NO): NO